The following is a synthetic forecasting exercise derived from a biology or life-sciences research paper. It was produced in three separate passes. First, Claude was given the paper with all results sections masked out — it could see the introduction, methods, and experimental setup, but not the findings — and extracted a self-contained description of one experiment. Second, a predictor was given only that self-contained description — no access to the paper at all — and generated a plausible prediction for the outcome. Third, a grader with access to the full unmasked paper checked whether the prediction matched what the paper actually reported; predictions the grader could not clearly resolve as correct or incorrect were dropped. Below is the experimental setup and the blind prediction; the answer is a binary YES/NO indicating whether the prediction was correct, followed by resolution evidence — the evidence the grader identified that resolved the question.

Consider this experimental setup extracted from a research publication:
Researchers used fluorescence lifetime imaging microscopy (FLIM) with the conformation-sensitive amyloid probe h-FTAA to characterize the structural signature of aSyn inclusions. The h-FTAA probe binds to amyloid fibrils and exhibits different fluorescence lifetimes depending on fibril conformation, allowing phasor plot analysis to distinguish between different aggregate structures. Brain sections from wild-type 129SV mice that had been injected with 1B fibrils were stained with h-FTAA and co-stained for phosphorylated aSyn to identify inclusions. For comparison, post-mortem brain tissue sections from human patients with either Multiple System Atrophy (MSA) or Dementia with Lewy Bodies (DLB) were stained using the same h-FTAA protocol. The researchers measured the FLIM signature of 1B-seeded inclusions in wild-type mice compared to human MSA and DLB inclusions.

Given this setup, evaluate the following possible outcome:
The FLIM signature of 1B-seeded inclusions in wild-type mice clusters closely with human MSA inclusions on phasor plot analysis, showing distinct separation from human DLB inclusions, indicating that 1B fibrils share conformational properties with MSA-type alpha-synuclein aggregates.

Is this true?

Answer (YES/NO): YES